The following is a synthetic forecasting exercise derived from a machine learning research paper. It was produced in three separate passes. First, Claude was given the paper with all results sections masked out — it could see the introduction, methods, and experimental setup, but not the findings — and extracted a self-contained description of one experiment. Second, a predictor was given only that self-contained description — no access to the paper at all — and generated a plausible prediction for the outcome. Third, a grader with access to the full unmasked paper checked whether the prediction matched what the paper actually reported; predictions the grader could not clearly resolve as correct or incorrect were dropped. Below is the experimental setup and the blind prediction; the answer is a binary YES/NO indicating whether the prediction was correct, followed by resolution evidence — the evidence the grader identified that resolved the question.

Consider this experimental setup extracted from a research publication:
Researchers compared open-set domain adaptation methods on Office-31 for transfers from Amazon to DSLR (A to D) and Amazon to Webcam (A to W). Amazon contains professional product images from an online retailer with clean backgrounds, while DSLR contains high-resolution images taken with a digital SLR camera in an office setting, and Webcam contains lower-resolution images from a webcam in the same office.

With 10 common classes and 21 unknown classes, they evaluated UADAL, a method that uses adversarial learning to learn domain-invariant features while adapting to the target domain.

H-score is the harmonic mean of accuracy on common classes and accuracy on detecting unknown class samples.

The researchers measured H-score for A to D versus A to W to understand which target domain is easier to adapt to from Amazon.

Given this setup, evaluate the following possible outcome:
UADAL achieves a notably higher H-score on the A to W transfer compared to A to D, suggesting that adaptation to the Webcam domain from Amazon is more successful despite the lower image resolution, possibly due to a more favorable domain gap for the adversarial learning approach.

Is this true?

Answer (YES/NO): NO